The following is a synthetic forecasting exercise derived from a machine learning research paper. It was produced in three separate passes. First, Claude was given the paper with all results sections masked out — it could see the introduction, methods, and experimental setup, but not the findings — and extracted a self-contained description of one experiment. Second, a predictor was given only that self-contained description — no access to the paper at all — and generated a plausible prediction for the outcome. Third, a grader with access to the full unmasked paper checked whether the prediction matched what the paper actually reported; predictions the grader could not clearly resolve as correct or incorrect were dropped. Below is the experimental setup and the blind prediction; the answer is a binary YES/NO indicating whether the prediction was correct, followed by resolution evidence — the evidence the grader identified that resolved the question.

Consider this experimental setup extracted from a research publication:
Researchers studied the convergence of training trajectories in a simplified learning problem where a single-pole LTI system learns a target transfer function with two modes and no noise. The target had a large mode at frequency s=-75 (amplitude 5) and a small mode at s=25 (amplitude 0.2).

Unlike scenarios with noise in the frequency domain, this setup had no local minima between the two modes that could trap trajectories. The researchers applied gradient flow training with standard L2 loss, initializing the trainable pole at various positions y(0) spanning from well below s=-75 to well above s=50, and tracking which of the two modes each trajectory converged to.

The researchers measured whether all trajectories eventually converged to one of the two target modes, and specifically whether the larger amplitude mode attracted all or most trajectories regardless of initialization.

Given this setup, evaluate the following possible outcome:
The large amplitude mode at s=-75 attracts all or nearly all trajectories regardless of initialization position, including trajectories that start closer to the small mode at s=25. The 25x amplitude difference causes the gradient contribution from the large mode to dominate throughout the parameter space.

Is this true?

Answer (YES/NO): NO